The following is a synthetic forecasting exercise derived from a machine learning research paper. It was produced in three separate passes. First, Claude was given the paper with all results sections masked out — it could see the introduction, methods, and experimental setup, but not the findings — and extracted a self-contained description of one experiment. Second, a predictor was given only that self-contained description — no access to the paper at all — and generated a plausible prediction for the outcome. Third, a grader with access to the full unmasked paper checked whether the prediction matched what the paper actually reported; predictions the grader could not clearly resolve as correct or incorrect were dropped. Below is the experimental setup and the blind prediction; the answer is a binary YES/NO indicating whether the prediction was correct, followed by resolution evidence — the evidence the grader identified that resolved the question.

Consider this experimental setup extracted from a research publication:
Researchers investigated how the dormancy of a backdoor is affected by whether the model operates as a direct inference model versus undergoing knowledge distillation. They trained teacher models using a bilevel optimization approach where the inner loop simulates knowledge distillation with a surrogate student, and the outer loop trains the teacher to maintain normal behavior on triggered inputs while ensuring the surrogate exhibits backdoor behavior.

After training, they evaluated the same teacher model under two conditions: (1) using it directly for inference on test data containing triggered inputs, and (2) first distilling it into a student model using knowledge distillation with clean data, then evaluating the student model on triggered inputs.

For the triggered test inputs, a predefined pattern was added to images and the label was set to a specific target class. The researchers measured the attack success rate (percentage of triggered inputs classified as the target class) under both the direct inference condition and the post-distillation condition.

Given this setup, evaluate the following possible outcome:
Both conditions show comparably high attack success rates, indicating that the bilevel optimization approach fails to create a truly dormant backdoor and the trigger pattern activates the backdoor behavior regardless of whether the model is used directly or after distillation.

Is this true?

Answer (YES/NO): NO